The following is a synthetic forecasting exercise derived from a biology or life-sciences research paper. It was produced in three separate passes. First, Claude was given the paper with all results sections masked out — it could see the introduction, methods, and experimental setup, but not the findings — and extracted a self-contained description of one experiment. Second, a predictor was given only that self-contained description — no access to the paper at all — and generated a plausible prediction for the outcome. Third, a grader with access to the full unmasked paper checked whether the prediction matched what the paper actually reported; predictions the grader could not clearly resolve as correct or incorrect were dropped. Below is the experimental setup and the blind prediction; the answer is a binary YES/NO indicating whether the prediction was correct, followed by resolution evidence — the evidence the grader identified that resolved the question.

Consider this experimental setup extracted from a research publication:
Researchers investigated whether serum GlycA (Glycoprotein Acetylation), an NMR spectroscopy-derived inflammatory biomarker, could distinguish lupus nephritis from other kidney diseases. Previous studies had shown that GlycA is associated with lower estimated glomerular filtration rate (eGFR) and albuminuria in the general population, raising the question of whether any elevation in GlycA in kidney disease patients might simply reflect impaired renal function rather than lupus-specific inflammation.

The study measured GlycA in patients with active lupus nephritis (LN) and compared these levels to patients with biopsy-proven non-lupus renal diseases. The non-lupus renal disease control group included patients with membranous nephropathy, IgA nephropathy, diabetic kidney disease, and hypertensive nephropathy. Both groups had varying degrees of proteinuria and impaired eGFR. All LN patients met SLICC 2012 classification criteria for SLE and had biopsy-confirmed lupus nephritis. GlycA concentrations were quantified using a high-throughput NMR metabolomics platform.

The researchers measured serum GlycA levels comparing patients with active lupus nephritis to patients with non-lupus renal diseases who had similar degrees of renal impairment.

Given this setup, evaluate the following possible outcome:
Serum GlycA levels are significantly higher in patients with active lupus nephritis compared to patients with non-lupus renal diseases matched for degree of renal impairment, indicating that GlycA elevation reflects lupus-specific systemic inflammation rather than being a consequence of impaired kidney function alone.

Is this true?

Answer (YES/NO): YES